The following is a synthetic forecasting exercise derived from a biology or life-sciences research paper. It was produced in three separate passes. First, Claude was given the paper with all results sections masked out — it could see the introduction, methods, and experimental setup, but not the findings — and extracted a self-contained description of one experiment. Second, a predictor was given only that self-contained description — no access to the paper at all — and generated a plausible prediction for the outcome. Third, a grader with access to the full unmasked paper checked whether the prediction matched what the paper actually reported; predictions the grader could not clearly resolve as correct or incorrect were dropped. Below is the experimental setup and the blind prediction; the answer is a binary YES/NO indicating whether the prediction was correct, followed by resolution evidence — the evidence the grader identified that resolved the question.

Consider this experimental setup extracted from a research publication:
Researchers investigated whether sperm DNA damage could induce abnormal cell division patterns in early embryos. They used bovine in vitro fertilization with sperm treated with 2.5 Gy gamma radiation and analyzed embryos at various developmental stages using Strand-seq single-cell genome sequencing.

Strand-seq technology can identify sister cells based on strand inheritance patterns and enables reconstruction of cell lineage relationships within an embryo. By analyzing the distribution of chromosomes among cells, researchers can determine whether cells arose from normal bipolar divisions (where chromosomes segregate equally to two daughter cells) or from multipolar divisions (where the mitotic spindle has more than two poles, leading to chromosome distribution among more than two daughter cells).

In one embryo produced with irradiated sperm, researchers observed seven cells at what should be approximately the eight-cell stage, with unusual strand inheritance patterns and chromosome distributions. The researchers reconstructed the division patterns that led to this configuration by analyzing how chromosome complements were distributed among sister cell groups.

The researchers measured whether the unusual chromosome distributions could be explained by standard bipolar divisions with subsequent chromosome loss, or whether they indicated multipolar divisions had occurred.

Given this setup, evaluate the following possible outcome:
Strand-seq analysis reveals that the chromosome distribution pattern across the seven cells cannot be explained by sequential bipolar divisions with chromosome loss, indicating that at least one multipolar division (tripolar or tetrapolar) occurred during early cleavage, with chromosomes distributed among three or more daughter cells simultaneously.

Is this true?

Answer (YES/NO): YES